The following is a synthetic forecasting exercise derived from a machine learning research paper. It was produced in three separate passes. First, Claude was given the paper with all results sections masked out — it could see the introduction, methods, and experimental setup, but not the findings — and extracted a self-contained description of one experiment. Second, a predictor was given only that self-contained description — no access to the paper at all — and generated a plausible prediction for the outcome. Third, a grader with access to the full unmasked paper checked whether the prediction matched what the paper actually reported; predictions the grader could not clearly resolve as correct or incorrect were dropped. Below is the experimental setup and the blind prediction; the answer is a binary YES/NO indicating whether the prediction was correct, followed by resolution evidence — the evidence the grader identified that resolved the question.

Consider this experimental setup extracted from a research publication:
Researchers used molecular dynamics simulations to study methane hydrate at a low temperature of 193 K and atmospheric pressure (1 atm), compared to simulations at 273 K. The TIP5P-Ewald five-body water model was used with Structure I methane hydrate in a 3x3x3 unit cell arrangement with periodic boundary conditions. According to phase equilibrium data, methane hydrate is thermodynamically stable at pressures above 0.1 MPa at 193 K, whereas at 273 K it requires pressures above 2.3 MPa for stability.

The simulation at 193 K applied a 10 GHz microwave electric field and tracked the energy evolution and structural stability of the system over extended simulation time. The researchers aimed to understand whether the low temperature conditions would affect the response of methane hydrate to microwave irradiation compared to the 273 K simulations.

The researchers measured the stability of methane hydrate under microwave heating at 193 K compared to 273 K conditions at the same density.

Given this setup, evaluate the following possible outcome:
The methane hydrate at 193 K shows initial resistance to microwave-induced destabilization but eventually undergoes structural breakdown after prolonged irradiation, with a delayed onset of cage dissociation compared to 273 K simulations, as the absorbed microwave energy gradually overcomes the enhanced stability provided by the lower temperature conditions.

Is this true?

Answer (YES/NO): NO